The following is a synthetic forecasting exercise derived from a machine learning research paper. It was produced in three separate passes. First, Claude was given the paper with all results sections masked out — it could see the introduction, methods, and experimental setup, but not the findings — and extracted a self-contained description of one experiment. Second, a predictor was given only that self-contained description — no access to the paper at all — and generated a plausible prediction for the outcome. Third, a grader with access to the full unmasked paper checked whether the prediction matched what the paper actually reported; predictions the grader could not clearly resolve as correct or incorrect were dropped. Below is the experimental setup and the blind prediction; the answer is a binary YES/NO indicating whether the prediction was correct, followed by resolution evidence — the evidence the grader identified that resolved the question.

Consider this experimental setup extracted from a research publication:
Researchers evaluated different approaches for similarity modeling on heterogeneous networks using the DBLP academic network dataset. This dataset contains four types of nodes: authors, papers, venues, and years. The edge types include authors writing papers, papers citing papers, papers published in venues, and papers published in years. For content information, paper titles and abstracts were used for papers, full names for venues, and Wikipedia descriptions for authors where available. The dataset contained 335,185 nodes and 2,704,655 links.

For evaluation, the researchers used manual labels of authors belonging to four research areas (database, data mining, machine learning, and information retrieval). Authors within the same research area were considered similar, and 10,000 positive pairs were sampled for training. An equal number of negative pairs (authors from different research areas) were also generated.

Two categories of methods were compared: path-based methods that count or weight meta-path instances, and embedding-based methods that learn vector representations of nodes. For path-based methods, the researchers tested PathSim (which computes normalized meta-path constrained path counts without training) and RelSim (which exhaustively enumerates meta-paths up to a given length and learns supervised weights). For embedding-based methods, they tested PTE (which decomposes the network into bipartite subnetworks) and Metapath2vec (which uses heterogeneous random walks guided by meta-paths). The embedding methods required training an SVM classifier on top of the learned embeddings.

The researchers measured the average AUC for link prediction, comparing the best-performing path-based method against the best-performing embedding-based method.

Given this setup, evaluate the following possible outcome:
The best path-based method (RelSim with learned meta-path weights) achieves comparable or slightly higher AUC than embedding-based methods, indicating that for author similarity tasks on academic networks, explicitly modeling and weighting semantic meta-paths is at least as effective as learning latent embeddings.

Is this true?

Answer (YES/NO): NO